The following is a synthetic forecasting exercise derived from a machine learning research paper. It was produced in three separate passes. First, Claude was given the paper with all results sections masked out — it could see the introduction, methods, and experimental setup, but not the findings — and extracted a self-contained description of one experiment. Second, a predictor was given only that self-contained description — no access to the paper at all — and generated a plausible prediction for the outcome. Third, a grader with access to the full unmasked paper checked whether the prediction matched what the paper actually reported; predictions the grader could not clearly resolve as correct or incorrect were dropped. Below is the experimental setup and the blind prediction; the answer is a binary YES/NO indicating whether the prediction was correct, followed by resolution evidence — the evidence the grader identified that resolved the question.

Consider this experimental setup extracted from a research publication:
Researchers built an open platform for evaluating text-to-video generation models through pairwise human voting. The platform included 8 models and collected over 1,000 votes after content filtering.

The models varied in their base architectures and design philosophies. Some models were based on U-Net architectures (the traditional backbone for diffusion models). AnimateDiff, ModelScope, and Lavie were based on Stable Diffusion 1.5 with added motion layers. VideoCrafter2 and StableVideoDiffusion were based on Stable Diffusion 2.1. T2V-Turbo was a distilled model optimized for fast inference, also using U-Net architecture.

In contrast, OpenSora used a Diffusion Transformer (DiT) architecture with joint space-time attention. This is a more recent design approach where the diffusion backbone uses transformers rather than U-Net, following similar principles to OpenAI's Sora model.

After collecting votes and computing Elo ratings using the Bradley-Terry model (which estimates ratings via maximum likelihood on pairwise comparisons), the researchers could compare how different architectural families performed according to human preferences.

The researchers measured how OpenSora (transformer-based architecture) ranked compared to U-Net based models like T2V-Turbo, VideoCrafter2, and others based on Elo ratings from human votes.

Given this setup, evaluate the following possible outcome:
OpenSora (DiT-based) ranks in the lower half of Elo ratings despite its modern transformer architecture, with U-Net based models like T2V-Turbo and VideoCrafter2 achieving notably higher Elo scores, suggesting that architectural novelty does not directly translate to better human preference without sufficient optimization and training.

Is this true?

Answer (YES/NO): YES